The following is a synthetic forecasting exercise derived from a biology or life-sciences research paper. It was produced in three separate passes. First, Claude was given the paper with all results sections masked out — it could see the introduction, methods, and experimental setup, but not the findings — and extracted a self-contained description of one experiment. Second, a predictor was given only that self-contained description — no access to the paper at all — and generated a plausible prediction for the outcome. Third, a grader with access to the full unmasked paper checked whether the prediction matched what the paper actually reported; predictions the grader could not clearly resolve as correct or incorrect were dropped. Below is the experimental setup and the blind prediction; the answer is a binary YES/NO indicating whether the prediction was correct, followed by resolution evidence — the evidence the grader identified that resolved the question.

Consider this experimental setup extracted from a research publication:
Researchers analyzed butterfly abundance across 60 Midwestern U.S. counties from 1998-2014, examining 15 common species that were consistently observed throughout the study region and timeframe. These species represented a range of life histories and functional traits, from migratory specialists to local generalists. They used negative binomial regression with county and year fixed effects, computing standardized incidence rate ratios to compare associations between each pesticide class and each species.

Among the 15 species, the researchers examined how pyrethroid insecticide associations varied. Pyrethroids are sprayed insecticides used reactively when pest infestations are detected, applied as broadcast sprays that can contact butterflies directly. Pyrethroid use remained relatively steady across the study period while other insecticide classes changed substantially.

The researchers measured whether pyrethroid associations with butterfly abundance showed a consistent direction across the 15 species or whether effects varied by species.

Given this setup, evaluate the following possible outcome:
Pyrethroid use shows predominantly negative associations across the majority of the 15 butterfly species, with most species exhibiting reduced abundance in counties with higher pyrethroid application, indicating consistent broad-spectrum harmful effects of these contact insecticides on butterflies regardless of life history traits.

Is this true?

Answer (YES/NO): NO